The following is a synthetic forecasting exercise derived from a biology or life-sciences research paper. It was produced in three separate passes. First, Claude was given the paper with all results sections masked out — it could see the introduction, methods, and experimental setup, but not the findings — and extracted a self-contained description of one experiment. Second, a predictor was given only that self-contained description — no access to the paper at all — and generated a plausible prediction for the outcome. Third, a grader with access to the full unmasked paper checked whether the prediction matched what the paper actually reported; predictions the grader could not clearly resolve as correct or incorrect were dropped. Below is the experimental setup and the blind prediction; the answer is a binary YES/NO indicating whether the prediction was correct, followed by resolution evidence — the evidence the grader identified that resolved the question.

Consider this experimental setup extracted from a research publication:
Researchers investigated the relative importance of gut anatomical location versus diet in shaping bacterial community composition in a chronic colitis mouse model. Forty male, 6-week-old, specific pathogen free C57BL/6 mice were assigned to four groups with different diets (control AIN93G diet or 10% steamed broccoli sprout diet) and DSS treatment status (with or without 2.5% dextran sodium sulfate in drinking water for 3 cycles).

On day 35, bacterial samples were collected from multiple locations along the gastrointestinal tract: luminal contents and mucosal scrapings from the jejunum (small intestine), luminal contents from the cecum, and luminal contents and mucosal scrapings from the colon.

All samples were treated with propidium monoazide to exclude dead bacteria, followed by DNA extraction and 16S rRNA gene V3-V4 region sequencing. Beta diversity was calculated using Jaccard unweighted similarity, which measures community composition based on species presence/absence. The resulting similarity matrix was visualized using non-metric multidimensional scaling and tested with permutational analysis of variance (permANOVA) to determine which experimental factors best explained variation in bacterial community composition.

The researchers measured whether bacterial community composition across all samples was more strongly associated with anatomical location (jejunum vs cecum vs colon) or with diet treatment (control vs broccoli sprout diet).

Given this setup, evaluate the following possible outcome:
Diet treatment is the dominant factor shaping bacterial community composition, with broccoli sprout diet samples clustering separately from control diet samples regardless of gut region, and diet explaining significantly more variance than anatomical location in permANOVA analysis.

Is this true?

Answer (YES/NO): YES